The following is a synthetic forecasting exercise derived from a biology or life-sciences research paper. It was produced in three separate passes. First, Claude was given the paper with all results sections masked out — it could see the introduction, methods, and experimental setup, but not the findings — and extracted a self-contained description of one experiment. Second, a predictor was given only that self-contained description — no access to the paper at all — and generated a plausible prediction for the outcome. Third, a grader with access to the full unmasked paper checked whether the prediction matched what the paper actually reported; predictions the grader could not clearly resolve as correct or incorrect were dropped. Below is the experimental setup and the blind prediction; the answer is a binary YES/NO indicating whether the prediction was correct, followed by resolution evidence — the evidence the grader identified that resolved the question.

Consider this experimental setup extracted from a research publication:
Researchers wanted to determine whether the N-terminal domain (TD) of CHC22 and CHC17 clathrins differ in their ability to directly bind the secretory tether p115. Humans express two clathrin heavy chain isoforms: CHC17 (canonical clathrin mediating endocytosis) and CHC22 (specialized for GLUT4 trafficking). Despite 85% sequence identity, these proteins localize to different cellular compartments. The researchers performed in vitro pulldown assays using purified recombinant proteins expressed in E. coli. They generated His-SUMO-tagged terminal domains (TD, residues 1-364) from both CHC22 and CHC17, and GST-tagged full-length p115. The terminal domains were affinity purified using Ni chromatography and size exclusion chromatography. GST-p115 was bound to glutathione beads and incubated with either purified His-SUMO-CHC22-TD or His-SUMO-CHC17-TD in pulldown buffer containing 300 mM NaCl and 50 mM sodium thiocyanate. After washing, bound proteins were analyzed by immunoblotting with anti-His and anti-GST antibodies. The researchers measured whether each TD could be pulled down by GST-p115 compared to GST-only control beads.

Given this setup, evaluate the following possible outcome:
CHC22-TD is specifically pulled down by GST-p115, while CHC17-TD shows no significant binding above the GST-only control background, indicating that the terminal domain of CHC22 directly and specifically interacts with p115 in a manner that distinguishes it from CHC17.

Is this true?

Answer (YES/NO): YES